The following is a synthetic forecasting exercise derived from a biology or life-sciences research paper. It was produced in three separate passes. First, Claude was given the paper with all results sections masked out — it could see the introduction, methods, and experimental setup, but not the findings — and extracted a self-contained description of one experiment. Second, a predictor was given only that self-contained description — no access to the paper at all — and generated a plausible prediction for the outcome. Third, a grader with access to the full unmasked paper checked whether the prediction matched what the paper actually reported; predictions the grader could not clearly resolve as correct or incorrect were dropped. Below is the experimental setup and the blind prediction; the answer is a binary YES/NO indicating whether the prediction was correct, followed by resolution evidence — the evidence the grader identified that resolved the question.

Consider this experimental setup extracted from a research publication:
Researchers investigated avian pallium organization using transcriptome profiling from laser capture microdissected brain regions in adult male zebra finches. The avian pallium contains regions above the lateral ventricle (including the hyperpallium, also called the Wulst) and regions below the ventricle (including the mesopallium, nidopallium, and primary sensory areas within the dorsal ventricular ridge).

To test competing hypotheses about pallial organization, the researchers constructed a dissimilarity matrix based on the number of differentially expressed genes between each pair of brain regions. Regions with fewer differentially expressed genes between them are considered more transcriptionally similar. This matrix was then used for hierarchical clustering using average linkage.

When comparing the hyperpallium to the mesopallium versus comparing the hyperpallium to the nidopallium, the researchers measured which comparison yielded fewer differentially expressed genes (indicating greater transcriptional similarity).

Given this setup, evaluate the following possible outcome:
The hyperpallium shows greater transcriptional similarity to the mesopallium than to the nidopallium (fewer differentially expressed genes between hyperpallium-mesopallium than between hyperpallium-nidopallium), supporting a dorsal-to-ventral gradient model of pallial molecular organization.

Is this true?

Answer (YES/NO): NO